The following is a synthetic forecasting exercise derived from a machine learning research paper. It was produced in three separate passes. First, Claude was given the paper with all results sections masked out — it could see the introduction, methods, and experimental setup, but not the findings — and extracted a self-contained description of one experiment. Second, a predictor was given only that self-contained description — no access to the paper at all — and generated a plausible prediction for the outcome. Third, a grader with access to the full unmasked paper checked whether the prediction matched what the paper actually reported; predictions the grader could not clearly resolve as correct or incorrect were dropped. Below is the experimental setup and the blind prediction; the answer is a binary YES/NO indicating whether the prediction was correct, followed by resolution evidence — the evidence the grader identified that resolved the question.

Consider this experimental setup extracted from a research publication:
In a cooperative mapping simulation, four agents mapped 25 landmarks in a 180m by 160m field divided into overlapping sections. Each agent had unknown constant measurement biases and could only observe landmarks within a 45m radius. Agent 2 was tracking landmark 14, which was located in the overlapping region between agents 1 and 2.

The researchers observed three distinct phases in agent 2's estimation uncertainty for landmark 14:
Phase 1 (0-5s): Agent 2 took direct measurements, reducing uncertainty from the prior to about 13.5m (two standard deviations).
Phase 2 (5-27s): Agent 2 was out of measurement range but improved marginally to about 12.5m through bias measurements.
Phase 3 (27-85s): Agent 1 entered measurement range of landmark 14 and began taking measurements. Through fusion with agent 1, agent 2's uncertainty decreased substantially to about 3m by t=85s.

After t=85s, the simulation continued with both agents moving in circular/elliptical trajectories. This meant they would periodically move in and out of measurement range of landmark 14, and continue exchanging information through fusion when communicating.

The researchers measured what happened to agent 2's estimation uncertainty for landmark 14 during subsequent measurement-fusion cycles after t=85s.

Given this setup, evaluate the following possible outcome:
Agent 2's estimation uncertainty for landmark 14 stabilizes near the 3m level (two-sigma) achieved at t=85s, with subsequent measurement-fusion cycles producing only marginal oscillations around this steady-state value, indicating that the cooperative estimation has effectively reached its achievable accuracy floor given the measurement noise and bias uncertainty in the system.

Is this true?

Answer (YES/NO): YES